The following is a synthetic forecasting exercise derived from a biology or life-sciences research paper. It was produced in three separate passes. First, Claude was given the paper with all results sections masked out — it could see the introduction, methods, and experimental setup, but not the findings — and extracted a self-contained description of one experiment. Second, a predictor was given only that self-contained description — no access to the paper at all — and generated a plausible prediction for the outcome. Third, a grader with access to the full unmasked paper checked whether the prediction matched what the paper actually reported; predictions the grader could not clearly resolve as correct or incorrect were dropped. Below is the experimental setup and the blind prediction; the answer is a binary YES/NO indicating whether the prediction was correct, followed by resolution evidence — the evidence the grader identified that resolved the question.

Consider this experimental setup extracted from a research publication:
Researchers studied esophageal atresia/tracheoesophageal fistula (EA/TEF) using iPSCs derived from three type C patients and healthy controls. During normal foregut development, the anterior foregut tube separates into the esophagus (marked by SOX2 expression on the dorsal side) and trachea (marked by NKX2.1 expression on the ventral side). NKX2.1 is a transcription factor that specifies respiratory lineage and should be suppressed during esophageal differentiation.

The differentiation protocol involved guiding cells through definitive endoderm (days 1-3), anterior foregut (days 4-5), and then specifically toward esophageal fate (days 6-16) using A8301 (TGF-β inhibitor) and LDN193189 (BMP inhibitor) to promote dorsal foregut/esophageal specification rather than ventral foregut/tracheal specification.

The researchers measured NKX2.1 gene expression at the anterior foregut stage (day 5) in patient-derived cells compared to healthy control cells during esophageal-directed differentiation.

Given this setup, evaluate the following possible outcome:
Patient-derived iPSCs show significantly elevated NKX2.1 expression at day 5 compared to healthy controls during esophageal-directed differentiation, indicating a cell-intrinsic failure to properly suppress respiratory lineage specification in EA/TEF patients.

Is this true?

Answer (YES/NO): NO